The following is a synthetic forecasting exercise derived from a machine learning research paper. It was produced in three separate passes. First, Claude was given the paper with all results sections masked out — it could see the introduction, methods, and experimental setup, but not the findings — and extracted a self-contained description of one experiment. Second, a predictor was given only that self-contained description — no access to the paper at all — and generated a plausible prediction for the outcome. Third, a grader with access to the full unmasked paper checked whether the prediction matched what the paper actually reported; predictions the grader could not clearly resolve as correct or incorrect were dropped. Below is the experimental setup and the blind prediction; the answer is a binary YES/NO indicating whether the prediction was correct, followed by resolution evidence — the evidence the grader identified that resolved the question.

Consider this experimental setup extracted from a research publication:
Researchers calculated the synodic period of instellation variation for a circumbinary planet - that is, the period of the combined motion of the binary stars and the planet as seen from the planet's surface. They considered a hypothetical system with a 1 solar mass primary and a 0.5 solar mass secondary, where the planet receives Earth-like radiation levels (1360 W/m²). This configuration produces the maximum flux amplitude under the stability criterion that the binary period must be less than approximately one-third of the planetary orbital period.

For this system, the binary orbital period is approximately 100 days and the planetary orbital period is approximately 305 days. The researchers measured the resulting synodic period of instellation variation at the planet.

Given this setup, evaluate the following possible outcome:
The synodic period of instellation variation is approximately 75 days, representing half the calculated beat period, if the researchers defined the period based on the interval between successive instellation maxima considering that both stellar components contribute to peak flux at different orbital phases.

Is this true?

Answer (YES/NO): NO